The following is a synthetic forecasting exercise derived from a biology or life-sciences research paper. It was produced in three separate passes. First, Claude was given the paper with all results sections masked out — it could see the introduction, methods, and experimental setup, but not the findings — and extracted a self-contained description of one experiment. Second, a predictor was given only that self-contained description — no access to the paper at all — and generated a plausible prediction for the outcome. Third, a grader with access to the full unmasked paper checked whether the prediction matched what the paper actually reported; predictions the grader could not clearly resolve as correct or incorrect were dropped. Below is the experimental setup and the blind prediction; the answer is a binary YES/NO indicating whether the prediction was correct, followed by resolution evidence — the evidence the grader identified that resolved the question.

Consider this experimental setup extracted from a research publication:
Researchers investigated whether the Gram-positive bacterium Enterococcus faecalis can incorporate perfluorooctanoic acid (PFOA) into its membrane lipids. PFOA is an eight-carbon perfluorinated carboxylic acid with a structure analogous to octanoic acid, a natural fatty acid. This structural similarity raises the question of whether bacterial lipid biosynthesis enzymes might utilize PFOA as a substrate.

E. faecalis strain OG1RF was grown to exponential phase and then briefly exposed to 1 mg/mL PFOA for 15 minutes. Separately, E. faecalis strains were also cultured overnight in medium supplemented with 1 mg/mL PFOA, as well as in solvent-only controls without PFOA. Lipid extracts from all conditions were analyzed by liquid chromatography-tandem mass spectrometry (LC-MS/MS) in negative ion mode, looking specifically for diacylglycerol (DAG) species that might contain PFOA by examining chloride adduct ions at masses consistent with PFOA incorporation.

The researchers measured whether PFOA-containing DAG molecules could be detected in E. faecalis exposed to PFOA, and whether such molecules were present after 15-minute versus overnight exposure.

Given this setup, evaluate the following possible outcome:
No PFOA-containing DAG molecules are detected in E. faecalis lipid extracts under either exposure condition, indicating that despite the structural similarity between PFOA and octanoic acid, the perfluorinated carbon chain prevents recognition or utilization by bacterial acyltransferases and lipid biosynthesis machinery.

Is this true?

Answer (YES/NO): NO